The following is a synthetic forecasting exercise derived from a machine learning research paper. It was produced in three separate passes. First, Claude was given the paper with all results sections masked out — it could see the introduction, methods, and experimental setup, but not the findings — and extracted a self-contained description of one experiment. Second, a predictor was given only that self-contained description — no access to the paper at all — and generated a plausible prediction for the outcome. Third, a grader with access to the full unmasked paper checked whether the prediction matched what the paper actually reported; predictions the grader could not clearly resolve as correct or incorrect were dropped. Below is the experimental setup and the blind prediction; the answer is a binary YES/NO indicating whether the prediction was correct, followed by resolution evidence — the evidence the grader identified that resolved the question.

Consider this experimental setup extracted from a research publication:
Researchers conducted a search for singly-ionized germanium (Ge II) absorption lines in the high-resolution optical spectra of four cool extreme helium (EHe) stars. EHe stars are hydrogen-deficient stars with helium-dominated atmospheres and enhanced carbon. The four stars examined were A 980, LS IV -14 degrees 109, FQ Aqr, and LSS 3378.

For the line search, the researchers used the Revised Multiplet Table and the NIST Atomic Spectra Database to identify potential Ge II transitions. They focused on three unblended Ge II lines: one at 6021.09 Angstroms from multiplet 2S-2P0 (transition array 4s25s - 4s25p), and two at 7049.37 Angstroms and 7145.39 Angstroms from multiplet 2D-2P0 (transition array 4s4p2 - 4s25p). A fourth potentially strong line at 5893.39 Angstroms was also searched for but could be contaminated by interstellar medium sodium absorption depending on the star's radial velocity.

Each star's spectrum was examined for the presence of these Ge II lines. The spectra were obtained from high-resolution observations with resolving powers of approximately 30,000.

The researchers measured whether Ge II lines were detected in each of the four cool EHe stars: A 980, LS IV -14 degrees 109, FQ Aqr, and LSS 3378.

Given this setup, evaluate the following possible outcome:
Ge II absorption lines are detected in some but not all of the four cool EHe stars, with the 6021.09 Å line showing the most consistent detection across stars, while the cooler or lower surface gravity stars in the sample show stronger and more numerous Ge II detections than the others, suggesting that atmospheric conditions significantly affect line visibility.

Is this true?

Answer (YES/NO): NO